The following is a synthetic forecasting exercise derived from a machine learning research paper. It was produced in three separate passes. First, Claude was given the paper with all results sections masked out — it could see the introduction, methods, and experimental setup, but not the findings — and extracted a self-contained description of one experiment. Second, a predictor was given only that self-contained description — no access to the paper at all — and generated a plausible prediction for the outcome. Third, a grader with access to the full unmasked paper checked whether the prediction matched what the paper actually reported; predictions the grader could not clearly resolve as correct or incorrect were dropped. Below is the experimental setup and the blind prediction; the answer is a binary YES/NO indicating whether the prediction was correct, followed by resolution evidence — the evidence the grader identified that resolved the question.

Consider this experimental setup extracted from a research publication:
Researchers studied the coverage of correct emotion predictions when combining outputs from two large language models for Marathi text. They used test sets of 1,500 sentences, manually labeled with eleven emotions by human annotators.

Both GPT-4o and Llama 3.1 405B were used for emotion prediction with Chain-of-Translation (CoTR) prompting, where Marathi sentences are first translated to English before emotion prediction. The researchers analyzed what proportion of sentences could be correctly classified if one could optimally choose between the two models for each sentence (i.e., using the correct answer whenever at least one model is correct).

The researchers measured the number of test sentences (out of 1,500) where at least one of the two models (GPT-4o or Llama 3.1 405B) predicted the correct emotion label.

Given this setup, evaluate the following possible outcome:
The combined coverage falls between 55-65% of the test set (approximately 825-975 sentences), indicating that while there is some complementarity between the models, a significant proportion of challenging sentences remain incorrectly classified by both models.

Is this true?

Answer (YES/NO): NO